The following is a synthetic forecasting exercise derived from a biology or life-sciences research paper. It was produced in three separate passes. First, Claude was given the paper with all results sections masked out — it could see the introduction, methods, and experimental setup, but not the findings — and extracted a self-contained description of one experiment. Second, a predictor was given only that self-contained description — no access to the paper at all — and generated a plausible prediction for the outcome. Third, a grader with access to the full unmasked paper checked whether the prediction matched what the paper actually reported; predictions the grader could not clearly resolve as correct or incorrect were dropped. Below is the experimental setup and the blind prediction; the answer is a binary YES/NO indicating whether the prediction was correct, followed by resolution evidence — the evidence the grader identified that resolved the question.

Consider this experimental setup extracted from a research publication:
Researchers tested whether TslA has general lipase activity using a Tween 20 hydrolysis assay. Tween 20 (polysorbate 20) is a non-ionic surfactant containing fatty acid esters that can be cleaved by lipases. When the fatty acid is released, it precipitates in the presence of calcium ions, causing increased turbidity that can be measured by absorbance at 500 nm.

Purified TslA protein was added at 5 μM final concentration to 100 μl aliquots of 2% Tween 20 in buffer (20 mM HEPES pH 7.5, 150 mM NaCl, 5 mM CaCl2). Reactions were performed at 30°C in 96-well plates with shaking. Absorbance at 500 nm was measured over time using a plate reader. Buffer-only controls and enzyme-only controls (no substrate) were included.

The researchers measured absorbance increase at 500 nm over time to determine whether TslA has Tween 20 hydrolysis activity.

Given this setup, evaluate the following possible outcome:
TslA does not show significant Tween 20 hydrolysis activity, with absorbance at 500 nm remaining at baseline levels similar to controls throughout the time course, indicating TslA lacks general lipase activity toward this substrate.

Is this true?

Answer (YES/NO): NO